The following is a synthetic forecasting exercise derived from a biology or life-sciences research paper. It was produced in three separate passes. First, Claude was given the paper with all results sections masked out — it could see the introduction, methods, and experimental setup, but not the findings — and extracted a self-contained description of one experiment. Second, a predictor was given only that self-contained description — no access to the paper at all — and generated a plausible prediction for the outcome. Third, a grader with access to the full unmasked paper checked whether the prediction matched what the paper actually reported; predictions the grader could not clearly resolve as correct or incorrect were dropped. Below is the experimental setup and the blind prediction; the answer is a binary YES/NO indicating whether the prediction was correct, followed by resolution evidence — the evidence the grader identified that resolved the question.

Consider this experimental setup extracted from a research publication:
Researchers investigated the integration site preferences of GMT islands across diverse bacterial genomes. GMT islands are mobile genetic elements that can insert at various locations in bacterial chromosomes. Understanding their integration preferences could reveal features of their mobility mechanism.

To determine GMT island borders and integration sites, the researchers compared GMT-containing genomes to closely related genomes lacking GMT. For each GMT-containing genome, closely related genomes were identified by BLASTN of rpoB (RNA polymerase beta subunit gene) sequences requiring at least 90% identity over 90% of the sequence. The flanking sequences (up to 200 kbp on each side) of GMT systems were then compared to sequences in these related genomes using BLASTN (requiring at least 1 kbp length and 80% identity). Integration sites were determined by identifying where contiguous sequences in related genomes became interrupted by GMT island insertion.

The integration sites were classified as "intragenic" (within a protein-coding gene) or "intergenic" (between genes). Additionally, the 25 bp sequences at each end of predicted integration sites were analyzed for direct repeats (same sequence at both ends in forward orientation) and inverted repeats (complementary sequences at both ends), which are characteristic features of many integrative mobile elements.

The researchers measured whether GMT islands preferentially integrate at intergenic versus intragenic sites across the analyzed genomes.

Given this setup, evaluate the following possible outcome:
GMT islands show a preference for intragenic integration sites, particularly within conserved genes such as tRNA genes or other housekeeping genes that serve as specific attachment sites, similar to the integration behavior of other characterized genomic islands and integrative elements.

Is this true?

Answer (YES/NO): NO